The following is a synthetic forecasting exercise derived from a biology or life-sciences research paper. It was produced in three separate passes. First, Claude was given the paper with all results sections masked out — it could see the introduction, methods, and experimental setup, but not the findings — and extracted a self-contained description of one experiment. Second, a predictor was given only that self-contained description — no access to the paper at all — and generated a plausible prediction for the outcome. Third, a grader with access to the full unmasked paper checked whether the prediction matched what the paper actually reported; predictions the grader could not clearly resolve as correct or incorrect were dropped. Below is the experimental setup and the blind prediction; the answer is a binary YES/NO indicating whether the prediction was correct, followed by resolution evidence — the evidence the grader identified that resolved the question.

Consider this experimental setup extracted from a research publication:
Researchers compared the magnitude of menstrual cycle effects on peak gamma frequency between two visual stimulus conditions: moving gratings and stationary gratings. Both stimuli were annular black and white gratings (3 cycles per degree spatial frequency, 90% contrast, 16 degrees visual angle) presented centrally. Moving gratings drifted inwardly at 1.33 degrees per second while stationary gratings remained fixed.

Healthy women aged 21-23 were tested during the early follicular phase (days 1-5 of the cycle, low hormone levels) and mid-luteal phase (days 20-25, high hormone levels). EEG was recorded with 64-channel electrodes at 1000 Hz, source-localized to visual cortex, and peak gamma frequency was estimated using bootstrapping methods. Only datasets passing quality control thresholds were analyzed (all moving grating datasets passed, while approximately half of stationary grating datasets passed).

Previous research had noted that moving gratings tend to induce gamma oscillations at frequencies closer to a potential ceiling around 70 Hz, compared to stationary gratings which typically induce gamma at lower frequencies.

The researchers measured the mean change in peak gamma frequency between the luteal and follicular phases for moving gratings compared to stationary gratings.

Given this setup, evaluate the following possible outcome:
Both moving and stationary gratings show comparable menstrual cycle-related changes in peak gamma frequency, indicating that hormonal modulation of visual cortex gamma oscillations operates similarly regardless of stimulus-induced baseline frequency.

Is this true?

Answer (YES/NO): NO